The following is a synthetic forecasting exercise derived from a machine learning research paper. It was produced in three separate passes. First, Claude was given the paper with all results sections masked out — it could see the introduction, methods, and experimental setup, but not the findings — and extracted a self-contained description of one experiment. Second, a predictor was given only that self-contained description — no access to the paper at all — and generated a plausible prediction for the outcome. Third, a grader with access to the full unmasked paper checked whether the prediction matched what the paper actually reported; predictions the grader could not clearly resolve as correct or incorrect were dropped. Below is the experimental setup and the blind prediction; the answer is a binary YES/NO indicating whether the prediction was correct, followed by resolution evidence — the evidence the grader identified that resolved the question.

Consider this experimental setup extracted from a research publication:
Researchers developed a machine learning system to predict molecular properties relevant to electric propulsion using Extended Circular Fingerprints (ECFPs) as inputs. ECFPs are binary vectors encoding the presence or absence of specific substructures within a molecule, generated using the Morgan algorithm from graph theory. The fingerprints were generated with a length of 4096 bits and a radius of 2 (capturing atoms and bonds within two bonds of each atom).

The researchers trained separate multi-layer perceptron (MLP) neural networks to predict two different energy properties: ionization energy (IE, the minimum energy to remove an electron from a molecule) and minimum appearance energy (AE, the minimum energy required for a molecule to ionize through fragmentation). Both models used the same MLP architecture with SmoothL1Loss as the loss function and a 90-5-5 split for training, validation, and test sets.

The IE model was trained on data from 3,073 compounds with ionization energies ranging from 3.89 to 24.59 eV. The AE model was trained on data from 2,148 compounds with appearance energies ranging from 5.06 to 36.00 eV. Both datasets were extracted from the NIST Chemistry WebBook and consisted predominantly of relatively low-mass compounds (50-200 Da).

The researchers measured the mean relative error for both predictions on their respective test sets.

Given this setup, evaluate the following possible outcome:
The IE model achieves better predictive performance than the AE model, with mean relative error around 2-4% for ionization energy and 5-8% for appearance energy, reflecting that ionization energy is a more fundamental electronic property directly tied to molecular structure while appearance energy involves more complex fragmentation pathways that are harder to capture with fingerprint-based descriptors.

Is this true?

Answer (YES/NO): NO